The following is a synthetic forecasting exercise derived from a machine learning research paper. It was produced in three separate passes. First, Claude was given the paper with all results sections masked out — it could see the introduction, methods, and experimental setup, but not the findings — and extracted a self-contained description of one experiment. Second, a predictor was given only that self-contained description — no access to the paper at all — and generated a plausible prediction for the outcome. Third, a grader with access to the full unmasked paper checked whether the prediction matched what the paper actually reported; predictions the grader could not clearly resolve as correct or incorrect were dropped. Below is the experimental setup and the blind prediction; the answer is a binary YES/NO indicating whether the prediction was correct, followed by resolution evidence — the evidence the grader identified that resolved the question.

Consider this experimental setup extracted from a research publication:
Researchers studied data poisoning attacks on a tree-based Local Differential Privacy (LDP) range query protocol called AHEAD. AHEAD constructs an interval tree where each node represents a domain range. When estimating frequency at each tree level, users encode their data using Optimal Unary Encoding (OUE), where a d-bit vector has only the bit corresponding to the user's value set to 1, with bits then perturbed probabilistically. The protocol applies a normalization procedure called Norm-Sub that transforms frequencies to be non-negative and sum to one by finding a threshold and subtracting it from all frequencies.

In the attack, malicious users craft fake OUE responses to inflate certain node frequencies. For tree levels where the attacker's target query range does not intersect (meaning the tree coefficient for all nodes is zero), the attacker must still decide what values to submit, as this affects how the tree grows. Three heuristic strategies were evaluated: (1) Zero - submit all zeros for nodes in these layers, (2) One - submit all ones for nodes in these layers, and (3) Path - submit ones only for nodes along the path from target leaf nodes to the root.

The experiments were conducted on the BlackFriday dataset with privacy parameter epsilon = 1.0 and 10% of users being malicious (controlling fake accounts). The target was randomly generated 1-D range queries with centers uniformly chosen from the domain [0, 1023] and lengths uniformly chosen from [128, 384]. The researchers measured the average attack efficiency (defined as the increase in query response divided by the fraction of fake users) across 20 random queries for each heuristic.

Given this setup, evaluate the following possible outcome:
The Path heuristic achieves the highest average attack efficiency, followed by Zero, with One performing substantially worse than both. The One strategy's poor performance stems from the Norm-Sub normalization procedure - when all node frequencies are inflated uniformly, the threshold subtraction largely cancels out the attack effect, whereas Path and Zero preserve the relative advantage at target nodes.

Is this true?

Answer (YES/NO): NO